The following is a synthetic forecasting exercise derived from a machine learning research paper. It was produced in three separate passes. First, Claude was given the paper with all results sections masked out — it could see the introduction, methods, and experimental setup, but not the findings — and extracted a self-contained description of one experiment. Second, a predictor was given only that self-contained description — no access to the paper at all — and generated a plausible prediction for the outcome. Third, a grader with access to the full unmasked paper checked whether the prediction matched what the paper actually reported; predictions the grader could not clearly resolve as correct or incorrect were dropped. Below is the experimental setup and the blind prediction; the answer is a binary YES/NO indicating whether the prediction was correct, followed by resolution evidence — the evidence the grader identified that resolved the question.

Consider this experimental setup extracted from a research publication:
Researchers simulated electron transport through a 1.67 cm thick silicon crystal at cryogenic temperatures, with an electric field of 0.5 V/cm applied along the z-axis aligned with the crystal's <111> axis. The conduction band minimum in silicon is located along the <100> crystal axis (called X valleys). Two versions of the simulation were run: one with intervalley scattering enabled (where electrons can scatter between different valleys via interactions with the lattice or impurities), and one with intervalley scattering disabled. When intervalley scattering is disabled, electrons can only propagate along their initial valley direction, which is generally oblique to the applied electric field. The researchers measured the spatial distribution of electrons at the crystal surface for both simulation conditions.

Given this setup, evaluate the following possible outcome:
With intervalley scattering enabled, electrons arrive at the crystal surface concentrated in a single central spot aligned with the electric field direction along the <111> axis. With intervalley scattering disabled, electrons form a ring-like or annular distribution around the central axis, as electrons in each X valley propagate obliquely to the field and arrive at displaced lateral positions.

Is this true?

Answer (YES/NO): NO